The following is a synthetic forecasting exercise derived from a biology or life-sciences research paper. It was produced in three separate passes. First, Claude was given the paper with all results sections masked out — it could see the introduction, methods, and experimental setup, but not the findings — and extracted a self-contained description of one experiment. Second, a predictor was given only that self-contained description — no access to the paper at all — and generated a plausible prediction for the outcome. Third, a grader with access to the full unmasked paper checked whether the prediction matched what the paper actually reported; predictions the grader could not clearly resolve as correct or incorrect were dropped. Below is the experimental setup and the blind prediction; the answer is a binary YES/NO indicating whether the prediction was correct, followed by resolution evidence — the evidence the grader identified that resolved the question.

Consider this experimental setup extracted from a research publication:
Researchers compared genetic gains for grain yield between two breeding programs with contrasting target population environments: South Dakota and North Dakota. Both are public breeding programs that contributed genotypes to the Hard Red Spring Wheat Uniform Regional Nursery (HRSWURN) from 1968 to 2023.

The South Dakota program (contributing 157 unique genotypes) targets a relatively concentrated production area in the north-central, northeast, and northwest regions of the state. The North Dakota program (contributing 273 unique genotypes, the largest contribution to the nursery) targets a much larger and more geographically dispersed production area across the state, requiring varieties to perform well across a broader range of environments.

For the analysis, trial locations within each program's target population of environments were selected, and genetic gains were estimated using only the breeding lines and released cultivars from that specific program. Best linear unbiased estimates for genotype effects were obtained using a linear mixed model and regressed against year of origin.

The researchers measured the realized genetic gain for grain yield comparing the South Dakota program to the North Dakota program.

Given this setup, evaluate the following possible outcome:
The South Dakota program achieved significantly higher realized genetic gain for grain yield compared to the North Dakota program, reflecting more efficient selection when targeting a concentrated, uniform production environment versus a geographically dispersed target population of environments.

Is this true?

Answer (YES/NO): YES